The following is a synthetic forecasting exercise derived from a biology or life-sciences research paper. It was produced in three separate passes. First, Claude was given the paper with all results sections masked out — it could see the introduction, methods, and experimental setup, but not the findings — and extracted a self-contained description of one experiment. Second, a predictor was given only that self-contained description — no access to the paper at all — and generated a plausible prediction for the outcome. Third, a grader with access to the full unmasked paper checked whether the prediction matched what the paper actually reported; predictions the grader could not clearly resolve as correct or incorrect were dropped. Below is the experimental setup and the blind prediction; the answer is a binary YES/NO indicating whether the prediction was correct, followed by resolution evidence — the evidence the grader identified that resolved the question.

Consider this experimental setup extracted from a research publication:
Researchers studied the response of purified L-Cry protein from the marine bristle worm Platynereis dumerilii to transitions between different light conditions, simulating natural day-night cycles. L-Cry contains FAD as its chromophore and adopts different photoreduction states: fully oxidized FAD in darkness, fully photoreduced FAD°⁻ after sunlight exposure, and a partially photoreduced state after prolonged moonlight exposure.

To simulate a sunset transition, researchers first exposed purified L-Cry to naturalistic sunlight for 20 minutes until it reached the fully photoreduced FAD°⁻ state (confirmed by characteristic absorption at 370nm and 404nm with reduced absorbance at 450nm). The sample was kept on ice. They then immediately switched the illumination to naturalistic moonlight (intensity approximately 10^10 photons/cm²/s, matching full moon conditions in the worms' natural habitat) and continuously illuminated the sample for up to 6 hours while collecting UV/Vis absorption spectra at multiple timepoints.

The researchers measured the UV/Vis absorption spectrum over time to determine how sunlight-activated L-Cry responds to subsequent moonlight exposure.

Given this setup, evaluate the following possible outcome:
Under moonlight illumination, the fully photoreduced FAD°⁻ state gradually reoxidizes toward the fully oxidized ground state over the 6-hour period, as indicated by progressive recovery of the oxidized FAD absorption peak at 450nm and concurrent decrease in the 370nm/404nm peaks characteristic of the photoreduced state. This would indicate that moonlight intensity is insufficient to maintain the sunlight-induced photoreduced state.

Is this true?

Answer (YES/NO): NO